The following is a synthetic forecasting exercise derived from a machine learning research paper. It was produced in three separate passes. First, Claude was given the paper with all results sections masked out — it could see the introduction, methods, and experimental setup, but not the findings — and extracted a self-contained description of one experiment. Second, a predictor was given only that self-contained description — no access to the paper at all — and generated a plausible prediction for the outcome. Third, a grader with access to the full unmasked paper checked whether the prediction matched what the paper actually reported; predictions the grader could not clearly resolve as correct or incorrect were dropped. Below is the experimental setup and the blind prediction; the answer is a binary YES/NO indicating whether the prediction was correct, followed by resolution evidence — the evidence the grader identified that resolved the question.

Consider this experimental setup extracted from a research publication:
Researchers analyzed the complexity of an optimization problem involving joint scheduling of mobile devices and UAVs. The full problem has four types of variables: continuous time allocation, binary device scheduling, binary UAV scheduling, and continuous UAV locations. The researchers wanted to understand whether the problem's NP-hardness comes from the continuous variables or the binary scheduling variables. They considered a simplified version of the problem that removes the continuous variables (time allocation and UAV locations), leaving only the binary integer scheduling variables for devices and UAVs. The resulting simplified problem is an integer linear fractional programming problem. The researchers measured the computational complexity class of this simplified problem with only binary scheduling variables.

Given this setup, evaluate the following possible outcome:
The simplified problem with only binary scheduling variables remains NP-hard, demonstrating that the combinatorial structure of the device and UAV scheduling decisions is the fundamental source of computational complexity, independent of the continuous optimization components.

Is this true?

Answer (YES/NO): YES